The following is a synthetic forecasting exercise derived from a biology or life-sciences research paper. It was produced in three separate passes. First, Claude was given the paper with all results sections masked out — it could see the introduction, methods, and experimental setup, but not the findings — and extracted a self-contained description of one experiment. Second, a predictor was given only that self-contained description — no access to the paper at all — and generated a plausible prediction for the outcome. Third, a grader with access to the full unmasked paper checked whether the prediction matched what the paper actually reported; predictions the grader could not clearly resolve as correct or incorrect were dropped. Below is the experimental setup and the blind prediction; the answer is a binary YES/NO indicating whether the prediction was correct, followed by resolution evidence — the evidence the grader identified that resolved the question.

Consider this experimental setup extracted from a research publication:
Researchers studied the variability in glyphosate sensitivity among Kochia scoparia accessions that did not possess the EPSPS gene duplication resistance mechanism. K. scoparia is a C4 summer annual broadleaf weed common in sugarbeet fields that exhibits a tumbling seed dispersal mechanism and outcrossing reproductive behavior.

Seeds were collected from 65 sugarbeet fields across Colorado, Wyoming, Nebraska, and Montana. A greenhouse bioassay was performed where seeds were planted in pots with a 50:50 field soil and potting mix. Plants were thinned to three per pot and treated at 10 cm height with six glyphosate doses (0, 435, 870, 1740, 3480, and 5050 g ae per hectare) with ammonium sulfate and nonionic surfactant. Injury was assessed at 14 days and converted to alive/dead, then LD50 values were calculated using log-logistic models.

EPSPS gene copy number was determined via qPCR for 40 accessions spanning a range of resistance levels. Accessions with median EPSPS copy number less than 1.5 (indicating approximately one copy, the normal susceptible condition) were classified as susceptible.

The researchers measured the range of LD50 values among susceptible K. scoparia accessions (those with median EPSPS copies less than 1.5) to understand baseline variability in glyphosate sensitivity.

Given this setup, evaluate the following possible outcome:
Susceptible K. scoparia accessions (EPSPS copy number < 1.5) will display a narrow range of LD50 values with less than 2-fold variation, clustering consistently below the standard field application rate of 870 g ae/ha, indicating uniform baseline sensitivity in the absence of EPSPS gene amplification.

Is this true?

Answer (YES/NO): NO